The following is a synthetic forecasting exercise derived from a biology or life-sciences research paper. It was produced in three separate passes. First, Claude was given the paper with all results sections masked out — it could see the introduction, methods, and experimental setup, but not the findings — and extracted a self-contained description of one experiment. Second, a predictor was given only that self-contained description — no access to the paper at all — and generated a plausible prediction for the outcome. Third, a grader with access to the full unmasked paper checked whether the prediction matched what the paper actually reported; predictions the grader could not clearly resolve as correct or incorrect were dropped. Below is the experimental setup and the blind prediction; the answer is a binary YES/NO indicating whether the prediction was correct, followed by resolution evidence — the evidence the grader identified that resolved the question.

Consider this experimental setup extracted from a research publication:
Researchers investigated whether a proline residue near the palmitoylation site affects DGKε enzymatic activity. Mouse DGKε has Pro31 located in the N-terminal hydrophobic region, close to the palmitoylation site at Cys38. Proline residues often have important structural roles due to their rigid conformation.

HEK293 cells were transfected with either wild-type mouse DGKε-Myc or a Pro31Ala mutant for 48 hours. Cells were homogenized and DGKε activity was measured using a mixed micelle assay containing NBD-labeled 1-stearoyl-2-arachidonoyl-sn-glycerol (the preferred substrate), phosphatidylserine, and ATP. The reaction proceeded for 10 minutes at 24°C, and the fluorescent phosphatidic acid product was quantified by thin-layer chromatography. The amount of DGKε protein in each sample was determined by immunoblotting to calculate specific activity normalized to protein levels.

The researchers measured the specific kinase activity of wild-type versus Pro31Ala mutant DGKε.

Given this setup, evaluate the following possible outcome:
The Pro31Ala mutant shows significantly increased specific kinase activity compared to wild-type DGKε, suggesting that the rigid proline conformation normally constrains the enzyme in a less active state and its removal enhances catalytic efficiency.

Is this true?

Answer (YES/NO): NO